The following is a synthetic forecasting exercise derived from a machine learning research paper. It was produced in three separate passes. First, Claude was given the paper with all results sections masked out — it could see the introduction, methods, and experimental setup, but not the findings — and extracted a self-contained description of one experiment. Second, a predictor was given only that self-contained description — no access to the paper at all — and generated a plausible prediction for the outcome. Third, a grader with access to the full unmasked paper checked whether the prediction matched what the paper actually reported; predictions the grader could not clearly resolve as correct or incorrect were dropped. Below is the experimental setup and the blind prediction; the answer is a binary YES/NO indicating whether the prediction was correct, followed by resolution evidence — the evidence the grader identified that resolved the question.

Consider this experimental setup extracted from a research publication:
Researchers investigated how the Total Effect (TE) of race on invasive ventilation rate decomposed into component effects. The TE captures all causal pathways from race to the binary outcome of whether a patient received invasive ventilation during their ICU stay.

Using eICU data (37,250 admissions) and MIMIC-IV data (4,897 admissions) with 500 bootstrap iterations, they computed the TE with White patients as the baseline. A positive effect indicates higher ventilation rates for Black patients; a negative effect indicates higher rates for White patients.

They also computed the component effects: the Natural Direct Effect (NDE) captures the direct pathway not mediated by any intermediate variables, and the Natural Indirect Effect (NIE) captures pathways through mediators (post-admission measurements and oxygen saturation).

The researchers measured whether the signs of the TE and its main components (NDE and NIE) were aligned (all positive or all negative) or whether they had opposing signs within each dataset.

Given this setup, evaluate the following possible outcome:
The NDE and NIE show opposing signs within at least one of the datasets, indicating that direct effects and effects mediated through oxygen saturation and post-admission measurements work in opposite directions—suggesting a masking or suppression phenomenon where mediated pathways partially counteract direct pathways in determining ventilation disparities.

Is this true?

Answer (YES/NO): YES